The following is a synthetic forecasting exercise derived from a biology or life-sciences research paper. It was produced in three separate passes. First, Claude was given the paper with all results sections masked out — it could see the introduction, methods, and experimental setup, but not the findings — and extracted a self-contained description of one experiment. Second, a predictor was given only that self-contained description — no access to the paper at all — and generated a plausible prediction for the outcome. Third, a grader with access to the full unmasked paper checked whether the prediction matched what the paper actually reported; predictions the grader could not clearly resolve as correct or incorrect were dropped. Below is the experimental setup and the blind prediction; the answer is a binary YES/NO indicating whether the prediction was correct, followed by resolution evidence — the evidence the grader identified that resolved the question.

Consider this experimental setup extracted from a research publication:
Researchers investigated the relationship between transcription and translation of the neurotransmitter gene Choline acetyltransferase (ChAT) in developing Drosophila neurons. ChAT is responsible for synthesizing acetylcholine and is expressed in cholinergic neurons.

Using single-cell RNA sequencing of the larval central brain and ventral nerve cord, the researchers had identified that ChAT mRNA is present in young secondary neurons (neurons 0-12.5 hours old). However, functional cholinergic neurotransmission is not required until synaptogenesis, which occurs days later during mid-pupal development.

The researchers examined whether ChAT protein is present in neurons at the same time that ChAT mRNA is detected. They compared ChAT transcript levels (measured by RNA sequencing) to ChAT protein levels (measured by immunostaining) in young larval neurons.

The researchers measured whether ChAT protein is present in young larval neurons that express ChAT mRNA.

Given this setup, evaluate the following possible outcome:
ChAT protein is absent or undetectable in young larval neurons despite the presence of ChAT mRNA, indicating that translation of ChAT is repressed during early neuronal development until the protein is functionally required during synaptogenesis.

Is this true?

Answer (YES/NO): YES